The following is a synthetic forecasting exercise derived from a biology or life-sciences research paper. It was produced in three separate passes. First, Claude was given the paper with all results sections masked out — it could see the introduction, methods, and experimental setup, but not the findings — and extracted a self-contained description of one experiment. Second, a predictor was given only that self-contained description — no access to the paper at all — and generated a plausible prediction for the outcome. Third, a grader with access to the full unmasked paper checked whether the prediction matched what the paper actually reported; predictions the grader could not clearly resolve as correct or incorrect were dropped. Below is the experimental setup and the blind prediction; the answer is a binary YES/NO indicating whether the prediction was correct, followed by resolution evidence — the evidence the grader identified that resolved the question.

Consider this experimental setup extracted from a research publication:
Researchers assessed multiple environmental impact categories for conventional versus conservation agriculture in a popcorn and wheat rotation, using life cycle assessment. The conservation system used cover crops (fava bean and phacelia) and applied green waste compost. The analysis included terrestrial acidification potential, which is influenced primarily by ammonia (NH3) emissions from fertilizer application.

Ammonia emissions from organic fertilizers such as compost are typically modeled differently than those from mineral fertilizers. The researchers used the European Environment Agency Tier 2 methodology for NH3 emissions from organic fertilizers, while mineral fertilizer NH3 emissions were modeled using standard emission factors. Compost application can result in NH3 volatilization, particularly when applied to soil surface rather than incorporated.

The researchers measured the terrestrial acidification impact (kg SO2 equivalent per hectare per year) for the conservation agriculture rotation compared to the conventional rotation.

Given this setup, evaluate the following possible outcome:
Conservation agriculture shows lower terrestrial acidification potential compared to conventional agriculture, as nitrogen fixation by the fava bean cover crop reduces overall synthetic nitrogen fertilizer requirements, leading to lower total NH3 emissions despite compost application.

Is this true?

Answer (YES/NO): NO